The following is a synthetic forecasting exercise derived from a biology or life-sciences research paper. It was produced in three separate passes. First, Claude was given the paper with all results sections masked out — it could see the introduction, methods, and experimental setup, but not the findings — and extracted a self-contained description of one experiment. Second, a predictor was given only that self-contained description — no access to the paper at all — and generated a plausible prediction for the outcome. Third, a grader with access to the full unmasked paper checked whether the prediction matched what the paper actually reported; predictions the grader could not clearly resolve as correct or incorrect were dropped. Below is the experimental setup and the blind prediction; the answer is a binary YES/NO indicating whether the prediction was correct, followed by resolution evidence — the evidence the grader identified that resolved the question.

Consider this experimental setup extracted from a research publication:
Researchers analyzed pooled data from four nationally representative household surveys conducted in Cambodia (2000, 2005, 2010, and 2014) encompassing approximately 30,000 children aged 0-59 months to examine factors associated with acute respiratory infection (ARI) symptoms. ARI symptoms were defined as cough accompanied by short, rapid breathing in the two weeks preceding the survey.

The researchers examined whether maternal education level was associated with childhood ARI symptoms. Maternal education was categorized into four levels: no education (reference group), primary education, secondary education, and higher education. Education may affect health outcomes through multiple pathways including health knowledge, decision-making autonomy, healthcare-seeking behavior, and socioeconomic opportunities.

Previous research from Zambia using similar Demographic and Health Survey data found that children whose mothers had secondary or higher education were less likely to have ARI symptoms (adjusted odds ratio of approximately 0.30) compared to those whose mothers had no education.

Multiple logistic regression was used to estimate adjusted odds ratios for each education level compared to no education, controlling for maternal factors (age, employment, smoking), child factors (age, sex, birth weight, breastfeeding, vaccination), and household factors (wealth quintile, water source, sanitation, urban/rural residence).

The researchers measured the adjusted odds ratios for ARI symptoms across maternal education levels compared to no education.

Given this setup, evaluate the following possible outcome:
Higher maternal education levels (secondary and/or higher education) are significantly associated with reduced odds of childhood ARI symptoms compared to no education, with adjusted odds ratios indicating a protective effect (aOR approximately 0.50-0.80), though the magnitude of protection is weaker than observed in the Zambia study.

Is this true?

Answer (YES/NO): NO